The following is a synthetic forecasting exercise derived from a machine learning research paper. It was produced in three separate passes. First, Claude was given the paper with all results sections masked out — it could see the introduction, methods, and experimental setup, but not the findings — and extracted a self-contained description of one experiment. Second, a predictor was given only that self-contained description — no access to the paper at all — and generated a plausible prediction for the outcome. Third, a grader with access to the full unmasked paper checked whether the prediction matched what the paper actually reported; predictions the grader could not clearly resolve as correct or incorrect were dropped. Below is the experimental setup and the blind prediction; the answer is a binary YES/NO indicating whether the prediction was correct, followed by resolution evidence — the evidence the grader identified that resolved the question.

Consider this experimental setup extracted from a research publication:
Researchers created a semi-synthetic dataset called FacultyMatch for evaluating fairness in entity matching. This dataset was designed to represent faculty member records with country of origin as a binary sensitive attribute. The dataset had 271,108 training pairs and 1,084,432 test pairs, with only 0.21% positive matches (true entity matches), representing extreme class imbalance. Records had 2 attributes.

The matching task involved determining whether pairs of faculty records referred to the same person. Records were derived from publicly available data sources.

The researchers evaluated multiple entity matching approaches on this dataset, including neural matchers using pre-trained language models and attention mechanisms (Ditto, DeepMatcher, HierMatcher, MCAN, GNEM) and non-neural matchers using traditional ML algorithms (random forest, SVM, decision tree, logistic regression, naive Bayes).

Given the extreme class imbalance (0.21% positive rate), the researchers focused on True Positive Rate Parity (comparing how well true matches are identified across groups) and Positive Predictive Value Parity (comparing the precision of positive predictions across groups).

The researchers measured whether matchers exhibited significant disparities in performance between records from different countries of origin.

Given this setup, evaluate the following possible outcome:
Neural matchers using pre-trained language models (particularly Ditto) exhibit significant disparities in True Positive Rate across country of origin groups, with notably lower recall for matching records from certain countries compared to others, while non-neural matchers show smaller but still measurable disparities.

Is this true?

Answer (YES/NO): NO